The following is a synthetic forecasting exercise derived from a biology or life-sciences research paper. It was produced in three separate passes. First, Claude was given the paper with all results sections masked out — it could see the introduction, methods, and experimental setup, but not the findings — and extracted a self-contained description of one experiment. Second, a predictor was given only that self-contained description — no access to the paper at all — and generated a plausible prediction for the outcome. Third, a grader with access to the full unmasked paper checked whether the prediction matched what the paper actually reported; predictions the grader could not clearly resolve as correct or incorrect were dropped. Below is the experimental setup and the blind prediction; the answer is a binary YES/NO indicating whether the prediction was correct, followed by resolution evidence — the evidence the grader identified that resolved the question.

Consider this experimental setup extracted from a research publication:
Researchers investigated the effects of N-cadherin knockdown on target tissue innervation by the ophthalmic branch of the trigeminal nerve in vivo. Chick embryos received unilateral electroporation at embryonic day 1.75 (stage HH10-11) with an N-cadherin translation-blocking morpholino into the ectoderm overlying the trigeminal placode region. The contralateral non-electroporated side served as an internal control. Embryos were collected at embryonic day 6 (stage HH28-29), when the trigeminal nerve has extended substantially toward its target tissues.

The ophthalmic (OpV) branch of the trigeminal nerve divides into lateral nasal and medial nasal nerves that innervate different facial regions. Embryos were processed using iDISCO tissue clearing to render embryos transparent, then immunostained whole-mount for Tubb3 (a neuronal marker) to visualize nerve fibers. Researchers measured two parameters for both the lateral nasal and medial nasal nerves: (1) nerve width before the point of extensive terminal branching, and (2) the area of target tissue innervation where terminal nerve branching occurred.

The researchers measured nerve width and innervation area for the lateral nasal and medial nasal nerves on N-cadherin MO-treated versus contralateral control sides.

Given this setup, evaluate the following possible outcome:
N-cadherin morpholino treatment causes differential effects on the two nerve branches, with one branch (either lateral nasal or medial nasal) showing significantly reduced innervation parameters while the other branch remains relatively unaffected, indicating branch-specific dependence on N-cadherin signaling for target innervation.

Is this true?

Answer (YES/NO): NO